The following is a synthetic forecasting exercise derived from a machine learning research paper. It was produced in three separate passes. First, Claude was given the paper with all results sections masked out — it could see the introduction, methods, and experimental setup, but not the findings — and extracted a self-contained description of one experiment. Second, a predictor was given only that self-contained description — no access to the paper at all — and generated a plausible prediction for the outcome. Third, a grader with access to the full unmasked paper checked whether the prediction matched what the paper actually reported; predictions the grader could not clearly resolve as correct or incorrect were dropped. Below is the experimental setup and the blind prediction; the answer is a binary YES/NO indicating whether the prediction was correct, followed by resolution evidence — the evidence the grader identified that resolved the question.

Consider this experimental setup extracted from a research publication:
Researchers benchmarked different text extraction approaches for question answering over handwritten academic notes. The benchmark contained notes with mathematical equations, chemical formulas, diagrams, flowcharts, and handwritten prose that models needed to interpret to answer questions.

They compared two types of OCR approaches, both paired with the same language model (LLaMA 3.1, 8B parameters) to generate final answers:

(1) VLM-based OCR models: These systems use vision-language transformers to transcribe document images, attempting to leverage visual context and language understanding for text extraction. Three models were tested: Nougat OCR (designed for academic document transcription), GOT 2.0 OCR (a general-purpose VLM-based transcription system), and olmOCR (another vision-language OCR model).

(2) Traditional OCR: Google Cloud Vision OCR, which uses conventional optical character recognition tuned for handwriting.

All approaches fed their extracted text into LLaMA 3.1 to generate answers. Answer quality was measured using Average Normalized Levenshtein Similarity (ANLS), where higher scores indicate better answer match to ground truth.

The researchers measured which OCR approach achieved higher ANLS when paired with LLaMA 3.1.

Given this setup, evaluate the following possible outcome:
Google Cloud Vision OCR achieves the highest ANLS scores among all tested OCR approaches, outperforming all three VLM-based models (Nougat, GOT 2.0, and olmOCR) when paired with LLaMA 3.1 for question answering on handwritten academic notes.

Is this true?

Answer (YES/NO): YES